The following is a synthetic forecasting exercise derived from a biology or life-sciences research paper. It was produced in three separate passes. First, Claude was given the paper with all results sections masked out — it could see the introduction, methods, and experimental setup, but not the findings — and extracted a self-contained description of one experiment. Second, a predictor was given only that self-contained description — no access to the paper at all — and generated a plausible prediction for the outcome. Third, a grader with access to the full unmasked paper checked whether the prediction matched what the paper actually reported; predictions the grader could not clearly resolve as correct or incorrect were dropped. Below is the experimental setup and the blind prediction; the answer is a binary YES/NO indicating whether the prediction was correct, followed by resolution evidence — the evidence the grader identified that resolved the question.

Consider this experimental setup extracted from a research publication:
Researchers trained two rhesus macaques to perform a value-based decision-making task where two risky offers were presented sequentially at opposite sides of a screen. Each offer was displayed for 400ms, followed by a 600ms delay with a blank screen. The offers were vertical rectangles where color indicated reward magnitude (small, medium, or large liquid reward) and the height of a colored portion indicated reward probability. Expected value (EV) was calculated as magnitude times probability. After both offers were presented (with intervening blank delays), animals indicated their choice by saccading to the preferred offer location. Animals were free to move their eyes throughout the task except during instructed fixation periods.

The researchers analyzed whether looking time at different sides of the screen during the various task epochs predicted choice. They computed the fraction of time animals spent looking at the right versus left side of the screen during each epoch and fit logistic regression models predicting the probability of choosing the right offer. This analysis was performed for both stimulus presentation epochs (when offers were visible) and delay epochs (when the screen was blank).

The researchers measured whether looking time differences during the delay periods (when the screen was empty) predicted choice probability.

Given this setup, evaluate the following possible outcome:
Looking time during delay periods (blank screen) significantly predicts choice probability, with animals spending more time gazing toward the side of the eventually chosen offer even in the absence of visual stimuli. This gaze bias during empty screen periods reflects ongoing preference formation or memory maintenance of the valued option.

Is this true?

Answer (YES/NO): YES